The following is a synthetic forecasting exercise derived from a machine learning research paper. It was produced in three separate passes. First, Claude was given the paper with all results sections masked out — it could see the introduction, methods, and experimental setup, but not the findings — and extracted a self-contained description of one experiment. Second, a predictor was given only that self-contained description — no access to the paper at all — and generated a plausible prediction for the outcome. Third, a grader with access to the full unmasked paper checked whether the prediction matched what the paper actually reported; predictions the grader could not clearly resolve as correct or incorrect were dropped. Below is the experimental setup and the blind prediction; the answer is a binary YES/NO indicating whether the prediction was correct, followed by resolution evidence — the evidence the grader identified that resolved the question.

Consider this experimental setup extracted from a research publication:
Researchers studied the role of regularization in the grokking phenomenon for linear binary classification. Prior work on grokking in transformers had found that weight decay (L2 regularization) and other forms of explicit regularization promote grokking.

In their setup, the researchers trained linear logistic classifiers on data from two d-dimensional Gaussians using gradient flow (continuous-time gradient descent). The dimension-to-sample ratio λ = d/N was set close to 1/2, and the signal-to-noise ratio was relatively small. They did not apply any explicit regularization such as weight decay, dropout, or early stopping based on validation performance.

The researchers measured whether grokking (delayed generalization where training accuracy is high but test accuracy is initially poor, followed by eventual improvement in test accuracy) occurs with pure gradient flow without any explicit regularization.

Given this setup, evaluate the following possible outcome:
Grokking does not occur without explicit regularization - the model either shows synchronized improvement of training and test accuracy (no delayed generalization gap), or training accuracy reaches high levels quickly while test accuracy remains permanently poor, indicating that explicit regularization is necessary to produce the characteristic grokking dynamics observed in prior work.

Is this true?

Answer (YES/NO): NO